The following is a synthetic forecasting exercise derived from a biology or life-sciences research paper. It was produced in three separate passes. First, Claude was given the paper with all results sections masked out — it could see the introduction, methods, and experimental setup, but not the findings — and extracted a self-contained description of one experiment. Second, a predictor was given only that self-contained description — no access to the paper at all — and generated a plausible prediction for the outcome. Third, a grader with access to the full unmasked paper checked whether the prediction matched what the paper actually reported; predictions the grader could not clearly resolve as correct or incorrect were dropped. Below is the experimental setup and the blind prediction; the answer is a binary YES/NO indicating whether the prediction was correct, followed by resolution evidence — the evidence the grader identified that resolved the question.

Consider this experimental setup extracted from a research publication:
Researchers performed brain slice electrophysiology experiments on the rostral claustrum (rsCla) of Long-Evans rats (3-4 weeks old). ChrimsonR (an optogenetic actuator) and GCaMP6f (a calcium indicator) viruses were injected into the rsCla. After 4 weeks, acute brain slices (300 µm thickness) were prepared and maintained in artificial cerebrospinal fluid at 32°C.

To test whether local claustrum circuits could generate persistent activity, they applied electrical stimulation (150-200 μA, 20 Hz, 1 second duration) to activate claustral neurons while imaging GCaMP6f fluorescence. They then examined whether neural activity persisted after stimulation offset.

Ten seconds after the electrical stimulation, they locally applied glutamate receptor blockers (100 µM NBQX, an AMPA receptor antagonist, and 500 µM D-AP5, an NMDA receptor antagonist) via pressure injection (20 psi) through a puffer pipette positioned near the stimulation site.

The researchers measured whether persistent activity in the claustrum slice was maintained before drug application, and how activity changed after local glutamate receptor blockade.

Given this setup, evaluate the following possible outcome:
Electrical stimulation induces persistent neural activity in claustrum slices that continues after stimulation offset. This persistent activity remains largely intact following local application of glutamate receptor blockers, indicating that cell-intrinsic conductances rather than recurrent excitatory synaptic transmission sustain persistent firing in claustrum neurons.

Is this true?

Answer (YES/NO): NO